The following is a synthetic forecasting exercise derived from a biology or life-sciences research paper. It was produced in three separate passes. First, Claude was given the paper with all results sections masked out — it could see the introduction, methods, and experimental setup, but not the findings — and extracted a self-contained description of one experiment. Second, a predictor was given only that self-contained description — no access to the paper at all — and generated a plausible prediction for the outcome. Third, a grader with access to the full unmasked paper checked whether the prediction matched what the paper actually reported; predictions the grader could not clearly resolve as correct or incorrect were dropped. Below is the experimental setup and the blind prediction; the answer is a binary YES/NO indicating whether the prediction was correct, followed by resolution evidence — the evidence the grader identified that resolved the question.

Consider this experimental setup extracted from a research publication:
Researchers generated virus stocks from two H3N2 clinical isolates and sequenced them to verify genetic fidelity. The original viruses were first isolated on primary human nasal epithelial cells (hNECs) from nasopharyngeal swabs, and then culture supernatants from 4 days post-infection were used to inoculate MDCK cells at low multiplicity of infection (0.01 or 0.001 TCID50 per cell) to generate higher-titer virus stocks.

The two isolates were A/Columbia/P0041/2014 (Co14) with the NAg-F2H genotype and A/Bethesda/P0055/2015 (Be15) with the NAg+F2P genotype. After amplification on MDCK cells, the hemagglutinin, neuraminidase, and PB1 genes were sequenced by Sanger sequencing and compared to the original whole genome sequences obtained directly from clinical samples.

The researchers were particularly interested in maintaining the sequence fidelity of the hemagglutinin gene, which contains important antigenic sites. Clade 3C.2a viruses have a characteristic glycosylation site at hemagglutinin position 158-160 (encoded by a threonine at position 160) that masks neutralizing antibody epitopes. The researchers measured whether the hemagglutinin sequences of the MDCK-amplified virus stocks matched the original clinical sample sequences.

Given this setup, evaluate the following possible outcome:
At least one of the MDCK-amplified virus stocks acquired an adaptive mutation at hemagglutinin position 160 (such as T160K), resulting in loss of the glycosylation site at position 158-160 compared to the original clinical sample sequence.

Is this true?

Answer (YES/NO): YES